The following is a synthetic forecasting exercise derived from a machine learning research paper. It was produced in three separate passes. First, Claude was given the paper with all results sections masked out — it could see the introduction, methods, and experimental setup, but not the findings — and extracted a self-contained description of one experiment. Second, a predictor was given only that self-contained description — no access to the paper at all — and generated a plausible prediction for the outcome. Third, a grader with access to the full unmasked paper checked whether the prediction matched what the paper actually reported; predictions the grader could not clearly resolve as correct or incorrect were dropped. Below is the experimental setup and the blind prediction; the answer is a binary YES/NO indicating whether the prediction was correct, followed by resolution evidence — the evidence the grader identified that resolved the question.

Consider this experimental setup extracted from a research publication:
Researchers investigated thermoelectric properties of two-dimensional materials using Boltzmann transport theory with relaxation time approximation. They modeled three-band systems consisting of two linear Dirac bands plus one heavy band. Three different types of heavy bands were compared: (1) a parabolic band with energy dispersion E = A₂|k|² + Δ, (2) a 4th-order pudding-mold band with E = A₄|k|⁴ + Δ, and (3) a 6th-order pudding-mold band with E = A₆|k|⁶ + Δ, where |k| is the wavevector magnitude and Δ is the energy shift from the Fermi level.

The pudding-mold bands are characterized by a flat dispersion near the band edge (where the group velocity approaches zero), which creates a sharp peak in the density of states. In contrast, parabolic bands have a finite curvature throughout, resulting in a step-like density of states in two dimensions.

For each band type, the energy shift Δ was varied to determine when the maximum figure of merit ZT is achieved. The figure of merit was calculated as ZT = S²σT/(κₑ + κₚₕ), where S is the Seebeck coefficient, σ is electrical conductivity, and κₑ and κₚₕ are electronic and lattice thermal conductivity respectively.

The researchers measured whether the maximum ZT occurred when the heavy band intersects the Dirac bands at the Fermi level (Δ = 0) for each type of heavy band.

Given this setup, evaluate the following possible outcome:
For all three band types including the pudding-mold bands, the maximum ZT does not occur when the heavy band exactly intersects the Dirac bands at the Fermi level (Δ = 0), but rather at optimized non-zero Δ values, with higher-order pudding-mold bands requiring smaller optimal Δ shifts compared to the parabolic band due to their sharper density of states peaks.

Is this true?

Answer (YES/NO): NO